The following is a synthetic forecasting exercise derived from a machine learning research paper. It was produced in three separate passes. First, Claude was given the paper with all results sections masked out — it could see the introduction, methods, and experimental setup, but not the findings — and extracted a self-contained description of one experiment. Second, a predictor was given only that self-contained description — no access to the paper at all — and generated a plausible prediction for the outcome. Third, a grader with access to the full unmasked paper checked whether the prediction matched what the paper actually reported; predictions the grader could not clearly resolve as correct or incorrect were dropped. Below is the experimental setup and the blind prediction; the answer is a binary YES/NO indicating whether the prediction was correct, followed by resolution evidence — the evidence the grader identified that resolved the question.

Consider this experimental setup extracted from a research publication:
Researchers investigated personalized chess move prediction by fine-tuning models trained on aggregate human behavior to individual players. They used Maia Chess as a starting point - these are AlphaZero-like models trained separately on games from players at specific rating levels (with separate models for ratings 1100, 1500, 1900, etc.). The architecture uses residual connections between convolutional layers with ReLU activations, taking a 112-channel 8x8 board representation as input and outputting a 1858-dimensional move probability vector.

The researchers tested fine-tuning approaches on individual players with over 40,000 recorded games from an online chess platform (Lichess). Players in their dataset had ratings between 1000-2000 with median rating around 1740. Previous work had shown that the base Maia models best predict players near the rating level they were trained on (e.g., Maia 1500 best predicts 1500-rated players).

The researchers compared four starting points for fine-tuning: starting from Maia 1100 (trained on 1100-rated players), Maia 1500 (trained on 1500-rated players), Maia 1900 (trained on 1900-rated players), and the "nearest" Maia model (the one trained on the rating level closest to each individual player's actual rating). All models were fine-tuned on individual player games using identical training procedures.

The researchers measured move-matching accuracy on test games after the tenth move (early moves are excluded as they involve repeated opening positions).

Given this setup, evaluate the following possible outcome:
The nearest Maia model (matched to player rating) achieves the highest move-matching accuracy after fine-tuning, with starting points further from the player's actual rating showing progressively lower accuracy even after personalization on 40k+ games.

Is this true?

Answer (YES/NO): NO